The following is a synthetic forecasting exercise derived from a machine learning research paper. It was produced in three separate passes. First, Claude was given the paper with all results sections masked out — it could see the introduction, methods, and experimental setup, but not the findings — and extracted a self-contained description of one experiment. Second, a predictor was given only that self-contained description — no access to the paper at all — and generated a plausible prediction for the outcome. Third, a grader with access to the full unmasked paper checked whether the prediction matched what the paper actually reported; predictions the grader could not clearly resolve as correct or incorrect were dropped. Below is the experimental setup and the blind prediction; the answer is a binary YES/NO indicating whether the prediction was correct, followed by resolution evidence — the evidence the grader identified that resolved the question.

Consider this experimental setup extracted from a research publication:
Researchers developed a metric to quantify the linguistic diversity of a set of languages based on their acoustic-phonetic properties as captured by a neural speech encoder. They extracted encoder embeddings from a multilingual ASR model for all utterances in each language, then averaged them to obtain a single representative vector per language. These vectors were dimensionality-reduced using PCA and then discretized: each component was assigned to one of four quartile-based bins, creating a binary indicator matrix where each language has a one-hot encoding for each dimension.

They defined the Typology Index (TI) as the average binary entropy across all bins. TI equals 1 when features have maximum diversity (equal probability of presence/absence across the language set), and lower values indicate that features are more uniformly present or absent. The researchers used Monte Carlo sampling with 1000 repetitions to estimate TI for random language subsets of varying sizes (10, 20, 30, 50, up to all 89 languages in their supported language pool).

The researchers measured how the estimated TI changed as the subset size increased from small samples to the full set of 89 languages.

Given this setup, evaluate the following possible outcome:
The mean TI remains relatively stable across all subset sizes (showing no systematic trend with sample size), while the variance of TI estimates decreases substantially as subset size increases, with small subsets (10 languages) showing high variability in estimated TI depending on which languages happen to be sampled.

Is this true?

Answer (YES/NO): NO